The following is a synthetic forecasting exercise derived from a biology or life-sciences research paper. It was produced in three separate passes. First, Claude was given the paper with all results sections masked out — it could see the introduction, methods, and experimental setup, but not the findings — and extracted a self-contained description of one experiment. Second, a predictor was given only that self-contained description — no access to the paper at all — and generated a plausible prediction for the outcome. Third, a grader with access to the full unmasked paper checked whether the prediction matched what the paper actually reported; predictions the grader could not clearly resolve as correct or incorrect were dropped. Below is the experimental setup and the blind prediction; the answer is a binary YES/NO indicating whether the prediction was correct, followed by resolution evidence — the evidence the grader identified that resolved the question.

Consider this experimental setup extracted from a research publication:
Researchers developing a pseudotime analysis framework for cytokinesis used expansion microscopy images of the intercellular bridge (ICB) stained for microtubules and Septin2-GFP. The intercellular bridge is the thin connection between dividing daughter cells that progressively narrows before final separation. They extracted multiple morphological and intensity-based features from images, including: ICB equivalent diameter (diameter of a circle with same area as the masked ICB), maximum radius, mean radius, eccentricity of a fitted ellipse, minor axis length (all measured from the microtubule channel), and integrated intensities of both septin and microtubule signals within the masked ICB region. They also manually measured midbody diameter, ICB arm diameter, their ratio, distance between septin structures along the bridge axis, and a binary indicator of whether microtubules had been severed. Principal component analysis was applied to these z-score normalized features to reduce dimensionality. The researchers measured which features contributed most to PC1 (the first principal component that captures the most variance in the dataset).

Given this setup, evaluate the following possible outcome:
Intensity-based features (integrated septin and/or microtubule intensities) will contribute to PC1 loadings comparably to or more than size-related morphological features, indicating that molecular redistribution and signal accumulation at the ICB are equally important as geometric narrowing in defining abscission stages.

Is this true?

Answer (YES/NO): NO